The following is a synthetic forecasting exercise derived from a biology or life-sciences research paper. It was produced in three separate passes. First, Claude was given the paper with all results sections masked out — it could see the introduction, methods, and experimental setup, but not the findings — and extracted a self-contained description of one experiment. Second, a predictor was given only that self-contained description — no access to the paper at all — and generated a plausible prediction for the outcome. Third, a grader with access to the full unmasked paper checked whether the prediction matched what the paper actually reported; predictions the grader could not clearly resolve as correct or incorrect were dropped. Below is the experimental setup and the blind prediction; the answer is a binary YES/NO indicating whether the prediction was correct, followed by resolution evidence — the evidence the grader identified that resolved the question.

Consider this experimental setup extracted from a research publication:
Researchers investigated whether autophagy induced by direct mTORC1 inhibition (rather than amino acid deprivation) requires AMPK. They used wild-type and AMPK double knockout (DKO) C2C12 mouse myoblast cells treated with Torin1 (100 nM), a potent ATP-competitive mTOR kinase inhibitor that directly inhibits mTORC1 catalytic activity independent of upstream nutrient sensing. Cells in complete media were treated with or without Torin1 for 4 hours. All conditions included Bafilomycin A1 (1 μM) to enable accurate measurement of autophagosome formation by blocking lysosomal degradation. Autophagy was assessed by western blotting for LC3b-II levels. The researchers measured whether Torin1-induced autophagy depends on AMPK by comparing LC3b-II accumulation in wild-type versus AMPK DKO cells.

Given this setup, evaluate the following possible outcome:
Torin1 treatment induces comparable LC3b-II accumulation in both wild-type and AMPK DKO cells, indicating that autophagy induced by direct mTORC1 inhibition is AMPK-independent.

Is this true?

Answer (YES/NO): YES